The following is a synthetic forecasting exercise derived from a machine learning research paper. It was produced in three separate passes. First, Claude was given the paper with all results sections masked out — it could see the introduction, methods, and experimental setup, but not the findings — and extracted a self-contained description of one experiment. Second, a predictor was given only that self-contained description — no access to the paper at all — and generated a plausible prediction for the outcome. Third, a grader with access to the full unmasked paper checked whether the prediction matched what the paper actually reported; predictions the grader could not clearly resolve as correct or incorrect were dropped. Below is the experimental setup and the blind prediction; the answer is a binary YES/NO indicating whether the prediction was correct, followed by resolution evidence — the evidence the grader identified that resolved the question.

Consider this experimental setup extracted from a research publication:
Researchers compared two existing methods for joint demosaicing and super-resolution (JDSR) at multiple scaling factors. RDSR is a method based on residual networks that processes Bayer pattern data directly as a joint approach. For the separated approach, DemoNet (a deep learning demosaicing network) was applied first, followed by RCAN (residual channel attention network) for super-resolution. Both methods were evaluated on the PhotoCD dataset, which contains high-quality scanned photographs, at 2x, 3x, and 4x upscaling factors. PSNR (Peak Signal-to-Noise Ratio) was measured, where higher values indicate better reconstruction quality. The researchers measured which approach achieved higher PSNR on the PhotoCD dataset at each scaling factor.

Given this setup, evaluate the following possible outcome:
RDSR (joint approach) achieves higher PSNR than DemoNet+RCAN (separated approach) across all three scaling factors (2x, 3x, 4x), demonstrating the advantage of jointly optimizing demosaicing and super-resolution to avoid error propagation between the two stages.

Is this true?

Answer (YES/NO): YES